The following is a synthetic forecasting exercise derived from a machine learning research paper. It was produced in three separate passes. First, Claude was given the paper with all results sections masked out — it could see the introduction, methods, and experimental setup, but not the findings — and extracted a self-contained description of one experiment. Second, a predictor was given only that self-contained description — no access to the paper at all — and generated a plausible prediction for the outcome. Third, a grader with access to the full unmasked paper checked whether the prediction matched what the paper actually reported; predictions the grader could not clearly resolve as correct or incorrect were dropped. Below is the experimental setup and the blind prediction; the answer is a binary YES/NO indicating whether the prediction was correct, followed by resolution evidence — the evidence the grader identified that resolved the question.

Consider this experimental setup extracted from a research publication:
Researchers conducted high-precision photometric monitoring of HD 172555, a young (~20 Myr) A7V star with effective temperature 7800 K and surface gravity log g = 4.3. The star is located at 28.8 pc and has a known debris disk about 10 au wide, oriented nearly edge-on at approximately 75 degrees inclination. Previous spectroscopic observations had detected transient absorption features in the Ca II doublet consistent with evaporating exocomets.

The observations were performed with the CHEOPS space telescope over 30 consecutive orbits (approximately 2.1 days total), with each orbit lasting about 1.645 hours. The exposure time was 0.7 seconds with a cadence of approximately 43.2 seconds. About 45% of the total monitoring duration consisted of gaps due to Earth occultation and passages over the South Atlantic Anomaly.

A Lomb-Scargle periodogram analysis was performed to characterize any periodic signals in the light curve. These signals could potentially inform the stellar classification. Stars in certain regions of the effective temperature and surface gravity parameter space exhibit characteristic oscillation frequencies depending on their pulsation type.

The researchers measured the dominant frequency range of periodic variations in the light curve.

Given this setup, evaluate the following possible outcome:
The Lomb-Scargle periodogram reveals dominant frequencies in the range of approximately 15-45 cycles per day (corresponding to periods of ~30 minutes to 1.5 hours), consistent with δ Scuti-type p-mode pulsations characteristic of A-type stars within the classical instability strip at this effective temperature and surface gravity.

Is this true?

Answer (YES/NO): NO